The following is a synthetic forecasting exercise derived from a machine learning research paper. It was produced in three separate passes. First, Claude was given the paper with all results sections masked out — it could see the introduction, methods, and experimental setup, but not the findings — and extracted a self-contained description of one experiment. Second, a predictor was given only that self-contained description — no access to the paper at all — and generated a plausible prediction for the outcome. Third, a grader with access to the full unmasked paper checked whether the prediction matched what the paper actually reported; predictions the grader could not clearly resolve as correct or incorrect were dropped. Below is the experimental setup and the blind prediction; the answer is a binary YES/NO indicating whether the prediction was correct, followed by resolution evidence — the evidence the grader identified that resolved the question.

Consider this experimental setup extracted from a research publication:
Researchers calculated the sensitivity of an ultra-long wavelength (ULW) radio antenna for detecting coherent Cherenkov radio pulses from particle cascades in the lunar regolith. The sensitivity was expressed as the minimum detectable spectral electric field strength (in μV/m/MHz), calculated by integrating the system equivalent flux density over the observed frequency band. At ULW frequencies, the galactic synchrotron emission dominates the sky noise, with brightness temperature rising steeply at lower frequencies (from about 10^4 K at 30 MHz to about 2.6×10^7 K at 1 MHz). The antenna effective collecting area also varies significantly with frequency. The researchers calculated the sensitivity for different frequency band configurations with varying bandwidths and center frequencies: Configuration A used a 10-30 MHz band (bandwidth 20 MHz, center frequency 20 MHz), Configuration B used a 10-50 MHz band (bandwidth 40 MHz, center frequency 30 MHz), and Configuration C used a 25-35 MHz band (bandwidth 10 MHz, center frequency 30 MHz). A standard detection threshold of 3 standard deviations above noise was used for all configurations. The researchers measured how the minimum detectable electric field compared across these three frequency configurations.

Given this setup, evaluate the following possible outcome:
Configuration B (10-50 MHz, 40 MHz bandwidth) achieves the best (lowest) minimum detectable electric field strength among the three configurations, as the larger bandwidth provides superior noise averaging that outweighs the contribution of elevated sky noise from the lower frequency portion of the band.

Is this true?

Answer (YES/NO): YES